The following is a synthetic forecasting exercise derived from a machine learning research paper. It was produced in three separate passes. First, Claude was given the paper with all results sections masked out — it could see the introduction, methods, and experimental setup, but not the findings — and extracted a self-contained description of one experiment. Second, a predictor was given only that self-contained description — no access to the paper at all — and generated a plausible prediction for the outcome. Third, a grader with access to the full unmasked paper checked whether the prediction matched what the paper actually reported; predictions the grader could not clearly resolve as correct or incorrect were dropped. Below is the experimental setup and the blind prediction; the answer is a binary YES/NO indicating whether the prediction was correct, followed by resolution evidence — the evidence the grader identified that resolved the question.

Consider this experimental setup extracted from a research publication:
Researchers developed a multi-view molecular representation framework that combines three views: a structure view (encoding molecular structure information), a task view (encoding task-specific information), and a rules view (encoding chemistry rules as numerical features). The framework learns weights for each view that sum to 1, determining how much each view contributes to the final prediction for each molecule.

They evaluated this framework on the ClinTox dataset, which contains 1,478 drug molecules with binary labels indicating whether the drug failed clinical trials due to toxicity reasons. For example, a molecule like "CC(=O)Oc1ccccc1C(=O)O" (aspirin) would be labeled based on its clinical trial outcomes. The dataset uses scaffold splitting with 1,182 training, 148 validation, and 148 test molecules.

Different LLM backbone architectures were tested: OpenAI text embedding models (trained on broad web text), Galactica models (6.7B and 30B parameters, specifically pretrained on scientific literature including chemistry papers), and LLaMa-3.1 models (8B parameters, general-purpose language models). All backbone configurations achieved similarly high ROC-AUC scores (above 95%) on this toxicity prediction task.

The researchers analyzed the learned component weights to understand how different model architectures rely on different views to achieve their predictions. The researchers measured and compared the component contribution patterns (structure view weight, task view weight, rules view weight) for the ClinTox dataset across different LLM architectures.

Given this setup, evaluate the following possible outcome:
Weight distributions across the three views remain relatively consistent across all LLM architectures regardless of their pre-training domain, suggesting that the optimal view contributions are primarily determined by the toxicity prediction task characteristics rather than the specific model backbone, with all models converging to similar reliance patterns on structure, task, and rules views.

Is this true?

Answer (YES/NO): NO